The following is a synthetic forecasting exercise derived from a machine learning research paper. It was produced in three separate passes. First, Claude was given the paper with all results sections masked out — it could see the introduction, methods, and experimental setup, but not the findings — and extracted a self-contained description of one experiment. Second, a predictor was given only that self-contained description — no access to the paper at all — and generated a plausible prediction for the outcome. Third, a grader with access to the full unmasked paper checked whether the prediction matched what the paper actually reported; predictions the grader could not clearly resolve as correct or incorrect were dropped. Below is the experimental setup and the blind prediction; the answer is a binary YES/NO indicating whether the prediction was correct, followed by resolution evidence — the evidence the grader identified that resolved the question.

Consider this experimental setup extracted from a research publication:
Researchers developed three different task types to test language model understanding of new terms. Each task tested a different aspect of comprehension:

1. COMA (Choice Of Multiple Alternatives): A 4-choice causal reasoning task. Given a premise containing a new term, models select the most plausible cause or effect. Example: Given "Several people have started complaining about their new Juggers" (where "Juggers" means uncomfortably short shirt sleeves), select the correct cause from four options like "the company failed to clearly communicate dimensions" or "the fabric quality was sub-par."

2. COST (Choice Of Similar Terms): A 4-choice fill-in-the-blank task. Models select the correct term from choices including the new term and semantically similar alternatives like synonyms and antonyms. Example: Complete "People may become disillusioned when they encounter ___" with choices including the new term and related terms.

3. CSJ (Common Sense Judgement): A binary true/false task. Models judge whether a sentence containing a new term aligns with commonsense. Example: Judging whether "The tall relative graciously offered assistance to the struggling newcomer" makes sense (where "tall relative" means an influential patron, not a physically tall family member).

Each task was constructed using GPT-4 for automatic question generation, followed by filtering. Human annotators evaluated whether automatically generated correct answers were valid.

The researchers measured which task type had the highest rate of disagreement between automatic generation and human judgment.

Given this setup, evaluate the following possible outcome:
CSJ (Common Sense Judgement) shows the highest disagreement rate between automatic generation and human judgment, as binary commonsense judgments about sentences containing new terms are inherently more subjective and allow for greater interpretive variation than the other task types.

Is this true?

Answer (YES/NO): NO